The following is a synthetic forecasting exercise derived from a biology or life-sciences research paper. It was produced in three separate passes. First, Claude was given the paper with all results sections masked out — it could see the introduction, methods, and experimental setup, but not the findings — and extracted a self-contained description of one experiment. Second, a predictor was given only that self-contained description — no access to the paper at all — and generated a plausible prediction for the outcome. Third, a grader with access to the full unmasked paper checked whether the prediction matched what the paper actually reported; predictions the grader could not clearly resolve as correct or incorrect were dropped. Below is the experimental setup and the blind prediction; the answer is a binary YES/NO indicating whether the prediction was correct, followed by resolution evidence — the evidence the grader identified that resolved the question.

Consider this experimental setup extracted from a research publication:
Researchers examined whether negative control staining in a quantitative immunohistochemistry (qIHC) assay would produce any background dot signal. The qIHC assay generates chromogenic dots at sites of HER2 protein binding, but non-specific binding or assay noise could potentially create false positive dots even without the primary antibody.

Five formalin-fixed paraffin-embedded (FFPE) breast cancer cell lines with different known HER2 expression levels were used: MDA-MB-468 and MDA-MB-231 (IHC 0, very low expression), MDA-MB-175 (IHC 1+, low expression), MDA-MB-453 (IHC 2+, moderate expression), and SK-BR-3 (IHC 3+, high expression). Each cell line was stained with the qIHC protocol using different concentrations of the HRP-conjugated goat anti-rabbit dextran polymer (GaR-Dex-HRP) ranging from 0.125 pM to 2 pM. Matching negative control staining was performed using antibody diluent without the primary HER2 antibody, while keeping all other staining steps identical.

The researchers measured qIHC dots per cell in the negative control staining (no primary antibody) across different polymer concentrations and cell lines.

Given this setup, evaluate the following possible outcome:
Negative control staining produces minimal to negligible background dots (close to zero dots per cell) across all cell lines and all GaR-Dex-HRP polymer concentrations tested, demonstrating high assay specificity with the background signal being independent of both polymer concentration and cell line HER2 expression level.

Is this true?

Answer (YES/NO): NO